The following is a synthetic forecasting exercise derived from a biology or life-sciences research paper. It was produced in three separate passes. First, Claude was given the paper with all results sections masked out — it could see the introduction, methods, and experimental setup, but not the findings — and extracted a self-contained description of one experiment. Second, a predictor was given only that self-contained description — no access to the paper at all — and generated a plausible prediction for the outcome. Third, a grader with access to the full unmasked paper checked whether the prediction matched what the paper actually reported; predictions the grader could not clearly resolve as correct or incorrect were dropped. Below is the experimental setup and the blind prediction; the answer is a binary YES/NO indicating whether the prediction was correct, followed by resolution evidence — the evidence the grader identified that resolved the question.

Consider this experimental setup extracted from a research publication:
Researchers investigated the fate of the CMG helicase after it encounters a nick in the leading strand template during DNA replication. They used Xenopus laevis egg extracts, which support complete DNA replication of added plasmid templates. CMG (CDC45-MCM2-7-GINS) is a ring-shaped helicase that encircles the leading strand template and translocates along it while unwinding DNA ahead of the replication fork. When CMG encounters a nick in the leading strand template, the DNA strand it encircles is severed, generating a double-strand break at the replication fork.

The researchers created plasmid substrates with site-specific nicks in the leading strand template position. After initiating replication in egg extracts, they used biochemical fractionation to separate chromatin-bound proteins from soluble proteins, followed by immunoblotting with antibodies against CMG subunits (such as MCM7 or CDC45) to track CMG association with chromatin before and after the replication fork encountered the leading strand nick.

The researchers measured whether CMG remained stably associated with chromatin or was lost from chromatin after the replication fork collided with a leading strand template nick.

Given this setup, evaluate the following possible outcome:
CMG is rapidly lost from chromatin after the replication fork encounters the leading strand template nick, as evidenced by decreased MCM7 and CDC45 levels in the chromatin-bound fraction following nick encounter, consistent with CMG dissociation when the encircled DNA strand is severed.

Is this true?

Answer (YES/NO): YES